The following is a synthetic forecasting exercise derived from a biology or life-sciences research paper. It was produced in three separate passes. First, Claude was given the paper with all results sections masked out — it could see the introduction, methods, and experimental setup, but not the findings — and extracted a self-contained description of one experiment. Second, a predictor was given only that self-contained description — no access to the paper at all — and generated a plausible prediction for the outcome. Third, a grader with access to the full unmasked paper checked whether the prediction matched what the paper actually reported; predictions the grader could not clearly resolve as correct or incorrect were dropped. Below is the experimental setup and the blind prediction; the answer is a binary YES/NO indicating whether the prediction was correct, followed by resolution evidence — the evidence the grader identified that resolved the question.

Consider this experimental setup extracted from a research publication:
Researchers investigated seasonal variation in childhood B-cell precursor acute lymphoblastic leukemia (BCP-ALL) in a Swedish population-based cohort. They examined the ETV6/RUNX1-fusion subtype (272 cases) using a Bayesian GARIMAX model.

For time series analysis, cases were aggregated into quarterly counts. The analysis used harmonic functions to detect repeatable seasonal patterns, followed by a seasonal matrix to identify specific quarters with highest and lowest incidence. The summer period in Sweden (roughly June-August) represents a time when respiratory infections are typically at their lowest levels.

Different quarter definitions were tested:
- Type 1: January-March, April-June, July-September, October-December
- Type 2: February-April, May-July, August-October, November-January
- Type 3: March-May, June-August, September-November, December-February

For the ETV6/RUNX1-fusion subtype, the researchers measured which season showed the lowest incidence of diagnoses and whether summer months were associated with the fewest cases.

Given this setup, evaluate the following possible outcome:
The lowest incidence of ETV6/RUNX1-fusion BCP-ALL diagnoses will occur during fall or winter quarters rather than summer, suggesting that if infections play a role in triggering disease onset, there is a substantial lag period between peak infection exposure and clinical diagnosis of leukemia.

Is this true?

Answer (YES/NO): NO